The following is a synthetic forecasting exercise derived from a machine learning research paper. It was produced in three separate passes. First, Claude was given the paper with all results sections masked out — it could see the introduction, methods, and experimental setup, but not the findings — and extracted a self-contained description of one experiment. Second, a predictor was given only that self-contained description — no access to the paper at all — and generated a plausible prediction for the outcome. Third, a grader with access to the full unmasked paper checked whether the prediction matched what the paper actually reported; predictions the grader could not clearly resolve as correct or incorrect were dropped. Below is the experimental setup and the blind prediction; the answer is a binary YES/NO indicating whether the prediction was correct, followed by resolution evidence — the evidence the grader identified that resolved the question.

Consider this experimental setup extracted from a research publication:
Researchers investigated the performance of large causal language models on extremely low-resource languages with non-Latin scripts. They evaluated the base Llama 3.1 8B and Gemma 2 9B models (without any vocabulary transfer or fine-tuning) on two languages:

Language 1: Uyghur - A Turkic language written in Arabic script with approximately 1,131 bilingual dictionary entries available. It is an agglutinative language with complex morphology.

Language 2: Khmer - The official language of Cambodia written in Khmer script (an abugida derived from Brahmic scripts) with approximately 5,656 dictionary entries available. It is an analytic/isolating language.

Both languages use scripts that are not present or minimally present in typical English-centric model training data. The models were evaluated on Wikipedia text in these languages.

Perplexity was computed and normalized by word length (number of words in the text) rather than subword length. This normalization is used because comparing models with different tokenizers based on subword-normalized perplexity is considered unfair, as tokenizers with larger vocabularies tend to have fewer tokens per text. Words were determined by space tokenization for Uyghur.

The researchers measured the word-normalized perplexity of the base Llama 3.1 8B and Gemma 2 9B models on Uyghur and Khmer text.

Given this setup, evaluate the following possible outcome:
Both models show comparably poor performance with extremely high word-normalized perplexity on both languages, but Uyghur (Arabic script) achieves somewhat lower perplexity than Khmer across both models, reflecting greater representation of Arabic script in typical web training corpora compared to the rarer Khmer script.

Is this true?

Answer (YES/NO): YES